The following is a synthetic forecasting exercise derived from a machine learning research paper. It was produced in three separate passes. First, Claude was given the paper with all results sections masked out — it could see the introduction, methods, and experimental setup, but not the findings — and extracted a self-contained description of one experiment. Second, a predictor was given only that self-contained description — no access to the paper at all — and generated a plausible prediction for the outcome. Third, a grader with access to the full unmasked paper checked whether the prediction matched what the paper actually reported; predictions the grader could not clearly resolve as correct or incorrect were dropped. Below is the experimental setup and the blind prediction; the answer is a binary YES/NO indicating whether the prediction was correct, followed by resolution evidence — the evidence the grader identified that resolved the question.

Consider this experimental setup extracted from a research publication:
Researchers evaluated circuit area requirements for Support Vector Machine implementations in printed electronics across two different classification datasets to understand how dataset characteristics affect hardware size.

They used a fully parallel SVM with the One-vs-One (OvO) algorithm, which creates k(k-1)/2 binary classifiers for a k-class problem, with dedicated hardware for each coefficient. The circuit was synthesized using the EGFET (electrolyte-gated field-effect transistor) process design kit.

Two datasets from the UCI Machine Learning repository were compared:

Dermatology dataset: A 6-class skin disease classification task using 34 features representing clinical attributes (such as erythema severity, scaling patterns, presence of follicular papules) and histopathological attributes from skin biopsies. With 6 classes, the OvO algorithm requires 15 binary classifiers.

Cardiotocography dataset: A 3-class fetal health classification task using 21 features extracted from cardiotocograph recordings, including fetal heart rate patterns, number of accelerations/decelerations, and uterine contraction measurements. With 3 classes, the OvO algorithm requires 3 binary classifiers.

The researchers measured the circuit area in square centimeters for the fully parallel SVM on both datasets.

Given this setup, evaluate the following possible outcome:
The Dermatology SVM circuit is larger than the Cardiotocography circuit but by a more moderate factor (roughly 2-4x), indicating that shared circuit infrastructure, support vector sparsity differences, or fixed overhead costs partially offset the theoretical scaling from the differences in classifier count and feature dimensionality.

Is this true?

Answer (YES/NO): YES